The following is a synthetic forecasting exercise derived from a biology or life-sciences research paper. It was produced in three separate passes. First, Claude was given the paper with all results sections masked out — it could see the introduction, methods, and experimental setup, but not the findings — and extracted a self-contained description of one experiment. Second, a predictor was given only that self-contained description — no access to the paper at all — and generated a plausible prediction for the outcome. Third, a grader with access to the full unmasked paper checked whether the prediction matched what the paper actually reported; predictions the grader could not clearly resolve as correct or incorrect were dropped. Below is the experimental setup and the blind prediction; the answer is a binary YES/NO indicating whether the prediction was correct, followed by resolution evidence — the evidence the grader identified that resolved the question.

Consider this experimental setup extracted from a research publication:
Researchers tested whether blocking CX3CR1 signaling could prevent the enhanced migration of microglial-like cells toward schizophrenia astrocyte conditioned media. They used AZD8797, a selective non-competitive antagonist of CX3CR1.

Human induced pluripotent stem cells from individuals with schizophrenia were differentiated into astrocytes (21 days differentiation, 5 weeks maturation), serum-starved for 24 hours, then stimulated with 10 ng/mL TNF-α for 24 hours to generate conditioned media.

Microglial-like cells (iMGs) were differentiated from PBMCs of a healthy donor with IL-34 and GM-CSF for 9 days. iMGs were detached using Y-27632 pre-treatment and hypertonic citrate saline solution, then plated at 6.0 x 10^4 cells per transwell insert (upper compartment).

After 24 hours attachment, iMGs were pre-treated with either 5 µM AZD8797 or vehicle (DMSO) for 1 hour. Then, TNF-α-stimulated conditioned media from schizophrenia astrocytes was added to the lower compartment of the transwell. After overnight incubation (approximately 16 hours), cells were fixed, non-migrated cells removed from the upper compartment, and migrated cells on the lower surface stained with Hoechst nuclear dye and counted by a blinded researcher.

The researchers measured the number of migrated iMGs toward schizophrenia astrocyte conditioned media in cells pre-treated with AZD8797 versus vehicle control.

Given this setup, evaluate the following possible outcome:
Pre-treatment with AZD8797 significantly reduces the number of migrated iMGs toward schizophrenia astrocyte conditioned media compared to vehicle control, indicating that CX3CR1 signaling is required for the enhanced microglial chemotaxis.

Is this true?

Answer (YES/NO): YES